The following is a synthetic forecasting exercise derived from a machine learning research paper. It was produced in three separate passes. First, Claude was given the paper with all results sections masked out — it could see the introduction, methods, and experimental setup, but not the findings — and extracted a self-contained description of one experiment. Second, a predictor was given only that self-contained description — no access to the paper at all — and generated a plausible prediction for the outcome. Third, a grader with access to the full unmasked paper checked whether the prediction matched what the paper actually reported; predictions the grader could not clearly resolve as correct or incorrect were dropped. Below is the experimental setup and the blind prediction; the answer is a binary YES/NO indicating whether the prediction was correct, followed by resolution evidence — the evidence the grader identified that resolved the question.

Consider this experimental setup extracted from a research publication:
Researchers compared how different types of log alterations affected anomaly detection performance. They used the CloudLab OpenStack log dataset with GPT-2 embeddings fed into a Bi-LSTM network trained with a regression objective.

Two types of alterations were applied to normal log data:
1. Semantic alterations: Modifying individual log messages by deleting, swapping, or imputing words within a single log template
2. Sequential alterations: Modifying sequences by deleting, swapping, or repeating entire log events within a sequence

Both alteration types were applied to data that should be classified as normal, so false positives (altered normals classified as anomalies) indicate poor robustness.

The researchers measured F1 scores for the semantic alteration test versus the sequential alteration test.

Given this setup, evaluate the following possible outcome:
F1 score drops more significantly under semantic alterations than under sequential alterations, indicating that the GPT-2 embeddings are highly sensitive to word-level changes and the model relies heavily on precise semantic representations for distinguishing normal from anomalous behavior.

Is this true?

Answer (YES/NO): NO